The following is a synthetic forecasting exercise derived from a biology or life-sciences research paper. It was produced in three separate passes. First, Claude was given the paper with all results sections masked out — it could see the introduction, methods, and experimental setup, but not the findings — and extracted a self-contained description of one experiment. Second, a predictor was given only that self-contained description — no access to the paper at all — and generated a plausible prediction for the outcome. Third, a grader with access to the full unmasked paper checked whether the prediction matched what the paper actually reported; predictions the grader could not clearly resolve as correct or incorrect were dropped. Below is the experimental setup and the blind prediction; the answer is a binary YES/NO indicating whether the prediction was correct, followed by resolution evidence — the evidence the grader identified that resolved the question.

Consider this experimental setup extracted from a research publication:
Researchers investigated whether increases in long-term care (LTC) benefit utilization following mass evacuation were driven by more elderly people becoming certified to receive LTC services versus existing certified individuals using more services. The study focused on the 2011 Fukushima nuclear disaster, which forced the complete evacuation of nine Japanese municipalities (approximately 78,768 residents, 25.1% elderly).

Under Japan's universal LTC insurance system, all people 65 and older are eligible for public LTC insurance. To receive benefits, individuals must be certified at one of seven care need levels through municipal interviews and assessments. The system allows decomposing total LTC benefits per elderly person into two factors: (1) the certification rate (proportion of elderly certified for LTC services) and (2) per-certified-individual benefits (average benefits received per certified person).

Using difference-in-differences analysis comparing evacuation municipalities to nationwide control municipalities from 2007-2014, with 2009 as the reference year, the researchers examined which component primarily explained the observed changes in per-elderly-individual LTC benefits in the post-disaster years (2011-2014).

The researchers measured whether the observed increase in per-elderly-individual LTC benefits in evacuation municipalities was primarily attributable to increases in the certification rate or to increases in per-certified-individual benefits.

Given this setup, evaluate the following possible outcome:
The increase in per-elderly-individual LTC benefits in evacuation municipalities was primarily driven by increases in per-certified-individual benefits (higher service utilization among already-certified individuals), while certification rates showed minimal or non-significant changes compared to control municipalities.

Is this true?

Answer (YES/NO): NO